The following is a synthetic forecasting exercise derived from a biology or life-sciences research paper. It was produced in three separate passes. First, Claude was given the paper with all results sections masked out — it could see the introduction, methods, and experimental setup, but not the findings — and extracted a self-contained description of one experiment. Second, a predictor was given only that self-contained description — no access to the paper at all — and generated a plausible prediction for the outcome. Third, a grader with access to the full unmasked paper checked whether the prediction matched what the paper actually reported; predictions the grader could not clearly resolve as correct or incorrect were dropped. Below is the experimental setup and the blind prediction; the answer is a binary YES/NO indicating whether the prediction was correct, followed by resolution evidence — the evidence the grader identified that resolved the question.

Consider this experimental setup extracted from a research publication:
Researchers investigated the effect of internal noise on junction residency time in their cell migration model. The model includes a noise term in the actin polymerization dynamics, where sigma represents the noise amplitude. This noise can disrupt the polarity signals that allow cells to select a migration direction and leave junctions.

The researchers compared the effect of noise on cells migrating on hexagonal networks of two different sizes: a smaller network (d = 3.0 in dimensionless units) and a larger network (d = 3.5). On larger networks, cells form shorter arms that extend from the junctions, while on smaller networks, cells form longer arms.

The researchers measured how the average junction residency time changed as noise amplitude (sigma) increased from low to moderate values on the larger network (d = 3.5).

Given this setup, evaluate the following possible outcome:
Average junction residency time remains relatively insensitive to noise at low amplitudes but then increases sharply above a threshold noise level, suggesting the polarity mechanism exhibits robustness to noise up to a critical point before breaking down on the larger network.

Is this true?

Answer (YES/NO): NO